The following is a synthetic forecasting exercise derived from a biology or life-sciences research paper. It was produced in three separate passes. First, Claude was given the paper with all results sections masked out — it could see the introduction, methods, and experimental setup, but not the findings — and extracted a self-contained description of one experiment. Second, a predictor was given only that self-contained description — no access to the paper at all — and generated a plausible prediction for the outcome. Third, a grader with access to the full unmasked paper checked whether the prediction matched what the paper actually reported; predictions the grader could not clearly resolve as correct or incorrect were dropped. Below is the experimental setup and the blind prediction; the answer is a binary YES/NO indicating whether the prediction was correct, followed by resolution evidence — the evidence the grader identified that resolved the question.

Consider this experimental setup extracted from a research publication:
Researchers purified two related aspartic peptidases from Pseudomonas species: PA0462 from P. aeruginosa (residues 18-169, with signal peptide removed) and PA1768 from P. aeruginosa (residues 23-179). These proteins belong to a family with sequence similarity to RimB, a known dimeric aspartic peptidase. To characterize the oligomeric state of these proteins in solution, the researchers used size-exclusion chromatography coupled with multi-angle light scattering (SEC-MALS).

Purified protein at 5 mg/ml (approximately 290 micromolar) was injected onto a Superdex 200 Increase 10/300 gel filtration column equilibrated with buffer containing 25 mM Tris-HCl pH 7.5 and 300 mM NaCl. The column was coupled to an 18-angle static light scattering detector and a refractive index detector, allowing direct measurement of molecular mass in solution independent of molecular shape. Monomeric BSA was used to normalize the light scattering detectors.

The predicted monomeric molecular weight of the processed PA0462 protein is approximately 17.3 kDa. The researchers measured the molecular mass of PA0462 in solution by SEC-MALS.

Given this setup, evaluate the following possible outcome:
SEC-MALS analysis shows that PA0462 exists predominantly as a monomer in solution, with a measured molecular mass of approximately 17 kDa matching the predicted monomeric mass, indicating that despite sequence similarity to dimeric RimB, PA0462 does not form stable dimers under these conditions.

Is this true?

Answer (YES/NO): NO